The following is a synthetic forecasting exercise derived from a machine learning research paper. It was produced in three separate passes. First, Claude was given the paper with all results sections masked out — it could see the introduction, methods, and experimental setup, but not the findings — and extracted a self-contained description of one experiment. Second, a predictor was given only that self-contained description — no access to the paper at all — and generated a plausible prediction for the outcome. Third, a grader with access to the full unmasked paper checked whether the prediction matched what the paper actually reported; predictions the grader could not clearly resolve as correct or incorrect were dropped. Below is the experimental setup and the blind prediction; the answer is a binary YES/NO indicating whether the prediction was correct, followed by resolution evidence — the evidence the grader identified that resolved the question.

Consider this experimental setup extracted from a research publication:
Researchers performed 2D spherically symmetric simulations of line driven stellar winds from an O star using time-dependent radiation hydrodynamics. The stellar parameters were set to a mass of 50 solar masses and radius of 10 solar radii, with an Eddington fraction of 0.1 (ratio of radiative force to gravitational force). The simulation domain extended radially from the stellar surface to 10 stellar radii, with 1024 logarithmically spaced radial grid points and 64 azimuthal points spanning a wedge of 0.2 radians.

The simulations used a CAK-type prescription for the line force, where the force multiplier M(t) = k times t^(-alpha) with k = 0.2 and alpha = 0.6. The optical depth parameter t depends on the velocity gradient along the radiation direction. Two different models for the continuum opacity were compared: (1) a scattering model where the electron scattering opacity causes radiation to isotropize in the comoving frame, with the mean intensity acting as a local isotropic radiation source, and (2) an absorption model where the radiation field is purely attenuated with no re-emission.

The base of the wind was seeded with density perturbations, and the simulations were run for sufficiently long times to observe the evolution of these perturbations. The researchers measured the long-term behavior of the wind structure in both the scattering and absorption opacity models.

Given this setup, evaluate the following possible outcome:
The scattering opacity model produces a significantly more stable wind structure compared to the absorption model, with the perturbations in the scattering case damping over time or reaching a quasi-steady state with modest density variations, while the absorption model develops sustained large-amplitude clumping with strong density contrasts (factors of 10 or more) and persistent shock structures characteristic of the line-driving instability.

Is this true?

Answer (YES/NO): NO